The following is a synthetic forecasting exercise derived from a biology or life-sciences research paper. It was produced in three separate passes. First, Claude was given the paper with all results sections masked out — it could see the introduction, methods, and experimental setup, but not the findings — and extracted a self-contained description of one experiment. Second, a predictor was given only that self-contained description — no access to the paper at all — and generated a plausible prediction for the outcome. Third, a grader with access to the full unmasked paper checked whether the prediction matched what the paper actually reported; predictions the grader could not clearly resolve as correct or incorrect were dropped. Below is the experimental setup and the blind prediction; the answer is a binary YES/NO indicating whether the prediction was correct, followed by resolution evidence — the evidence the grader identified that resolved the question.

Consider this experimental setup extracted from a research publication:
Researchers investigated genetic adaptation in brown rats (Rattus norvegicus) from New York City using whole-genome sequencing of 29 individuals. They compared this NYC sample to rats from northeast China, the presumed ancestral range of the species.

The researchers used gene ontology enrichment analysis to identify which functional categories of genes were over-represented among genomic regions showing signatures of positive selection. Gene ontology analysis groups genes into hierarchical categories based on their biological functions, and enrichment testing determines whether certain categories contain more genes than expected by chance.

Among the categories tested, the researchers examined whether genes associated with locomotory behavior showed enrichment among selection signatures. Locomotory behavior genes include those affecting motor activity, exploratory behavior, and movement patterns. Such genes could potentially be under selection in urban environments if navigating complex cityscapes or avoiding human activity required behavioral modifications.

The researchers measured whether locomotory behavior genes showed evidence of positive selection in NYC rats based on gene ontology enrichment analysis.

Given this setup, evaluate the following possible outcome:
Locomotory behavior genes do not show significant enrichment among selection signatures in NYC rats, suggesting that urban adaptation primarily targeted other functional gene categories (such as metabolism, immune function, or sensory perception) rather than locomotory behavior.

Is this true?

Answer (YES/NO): YES